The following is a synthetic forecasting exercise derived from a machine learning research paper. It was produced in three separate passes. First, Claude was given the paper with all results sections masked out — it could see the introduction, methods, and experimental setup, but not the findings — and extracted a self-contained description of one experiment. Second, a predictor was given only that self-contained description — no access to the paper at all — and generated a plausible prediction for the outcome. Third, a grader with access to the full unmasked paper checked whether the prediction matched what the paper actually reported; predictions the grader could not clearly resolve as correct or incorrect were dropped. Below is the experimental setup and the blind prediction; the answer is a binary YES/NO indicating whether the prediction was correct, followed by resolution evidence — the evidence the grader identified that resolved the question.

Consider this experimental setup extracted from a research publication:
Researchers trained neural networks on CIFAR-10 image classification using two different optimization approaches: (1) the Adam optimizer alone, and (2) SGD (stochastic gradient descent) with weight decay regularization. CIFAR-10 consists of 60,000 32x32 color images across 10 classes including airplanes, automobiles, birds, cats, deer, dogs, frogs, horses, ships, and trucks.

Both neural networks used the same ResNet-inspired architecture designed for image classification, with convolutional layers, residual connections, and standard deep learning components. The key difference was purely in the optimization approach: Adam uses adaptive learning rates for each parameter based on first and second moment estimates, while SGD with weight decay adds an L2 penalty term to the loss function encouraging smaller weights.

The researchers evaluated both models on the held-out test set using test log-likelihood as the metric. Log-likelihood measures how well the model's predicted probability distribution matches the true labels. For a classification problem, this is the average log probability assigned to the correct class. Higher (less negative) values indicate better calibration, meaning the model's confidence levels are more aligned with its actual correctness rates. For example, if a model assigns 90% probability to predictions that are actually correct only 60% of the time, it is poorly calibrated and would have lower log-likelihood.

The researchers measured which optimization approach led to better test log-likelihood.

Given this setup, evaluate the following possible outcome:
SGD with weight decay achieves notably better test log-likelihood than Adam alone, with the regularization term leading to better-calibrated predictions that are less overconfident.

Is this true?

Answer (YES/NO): YES